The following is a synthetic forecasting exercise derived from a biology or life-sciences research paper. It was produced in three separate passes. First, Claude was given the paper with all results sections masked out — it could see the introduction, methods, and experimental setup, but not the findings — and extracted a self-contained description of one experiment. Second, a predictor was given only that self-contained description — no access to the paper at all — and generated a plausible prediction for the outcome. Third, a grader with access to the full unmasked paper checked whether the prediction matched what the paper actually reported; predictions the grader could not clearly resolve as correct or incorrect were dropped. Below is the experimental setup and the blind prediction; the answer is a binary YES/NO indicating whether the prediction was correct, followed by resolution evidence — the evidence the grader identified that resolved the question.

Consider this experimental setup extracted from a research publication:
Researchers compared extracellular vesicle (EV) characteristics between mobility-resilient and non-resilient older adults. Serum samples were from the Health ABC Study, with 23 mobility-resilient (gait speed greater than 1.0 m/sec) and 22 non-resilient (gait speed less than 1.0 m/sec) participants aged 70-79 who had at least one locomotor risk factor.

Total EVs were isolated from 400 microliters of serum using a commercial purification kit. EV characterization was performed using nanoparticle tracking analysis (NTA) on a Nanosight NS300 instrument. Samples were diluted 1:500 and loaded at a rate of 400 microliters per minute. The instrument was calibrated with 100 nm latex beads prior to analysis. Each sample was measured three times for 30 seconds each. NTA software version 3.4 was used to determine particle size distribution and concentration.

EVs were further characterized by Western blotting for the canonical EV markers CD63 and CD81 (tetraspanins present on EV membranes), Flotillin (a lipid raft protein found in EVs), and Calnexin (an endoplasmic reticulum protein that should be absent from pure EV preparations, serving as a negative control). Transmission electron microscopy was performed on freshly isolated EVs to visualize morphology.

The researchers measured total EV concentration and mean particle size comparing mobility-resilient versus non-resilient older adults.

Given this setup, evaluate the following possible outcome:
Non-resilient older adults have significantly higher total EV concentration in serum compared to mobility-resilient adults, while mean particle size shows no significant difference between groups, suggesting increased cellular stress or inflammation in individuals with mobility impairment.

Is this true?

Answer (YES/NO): NO